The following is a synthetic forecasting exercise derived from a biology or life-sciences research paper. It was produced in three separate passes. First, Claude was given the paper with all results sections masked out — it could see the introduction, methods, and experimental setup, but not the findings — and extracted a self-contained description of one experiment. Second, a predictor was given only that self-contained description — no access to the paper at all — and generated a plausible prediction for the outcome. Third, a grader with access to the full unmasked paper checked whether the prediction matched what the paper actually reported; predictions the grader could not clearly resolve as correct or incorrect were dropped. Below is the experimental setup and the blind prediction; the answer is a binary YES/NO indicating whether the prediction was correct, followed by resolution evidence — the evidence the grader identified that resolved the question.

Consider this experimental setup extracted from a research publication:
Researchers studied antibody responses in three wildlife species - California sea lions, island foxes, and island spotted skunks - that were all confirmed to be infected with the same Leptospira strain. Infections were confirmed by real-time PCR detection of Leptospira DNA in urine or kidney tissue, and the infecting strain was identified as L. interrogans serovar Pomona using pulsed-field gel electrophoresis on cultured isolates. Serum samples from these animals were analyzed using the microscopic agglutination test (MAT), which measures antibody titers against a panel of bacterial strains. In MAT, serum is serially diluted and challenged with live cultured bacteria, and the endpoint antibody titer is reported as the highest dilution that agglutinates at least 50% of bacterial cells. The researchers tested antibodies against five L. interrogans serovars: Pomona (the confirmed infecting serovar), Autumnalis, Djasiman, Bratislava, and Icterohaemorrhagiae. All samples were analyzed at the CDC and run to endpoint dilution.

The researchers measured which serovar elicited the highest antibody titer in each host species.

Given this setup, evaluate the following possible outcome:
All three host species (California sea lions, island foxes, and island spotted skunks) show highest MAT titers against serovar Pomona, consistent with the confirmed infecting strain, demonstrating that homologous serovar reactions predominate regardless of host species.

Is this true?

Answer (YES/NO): NO